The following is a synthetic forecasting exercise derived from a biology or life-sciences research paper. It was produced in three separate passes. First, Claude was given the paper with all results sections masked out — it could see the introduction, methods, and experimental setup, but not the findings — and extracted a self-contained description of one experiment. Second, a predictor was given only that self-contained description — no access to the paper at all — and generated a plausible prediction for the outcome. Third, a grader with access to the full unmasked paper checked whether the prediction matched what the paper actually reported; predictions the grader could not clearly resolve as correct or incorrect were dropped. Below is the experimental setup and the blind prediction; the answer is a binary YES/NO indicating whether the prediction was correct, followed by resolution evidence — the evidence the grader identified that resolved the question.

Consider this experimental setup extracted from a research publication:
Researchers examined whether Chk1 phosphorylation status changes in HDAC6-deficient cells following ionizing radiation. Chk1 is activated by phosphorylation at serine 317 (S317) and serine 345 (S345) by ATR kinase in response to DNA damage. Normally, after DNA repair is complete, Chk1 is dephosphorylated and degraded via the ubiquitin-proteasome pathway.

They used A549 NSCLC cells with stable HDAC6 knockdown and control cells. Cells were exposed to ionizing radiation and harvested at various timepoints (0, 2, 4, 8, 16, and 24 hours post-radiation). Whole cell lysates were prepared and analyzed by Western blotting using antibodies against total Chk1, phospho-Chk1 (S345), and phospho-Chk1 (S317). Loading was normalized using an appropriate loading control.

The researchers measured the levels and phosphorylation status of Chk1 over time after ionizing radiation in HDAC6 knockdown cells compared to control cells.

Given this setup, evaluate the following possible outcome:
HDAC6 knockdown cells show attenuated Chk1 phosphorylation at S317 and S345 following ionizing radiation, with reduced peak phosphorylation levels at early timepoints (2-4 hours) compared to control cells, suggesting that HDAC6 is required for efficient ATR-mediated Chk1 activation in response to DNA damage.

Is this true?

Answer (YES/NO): NO